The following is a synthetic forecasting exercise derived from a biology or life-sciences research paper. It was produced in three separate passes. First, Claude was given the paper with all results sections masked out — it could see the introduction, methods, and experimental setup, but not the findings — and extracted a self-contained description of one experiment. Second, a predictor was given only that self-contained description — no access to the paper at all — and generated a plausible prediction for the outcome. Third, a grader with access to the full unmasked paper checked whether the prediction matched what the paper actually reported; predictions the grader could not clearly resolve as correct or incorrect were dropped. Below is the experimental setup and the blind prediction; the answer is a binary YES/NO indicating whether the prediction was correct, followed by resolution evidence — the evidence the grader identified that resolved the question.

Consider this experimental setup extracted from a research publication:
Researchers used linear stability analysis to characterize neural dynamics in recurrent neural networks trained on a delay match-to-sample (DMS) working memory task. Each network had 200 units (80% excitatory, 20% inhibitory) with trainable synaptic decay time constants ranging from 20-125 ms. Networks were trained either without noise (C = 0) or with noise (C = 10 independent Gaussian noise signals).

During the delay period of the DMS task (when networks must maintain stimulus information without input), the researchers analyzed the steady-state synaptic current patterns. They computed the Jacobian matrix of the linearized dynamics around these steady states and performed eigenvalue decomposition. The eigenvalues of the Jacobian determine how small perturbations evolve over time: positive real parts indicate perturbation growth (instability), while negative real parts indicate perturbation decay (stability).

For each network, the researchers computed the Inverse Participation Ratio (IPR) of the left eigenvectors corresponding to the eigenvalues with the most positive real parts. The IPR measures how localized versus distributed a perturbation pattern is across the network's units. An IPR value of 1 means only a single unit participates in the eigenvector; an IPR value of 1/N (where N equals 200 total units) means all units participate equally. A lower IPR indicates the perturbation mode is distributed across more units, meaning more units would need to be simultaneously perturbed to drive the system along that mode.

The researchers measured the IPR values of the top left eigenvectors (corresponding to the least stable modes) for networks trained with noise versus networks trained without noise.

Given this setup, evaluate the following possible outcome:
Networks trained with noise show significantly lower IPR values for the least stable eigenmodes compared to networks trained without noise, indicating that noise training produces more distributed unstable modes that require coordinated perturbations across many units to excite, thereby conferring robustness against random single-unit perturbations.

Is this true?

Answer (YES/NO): YES